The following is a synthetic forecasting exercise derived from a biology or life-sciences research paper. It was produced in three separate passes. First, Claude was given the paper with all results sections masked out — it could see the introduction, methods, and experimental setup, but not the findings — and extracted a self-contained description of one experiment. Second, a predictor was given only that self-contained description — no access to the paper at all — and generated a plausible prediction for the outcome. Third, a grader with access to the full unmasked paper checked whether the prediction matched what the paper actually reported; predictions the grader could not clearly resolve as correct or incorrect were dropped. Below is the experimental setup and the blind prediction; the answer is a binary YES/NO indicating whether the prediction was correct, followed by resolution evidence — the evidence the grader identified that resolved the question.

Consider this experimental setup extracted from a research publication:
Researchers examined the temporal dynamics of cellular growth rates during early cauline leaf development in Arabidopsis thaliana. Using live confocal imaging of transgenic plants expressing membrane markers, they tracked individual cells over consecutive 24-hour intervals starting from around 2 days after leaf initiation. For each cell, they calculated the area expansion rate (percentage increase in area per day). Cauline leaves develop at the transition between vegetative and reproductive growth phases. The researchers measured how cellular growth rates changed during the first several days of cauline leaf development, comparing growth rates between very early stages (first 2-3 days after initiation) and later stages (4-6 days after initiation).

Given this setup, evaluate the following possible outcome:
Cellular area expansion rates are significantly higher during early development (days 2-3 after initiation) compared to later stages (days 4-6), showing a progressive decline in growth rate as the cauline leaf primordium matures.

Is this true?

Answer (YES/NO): NO